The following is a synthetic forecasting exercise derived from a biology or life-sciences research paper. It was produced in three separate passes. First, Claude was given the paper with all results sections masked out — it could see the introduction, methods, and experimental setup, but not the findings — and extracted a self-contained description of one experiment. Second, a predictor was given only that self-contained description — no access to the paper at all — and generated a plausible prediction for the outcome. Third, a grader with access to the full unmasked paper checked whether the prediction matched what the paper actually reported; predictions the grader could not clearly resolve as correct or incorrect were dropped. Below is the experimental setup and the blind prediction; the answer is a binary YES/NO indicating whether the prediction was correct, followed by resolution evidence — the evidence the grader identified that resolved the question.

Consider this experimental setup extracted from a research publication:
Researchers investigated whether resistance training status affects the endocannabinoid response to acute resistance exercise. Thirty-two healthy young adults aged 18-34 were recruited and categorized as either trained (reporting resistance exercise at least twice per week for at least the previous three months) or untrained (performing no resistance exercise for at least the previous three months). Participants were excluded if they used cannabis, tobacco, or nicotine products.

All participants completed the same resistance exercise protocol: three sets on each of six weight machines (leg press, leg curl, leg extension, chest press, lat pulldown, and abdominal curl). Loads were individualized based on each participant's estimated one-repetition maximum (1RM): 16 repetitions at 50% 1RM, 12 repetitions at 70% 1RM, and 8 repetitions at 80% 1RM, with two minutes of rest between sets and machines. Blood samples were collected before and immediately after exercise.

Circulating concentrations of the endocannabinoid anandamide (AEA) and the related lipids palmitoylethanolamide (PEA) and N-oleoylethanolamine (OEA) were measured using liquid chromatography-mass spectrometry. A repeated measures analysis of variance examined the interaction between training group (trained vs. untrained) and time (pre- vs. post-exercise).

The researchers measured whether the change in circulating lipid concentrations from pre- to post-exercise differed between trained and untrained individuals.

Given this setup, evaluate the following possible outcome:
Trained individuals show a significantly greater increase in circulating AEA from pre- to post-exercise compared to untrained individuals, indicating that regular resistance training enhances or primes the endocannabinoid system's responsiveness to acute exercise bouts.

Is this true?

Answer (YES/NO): NO